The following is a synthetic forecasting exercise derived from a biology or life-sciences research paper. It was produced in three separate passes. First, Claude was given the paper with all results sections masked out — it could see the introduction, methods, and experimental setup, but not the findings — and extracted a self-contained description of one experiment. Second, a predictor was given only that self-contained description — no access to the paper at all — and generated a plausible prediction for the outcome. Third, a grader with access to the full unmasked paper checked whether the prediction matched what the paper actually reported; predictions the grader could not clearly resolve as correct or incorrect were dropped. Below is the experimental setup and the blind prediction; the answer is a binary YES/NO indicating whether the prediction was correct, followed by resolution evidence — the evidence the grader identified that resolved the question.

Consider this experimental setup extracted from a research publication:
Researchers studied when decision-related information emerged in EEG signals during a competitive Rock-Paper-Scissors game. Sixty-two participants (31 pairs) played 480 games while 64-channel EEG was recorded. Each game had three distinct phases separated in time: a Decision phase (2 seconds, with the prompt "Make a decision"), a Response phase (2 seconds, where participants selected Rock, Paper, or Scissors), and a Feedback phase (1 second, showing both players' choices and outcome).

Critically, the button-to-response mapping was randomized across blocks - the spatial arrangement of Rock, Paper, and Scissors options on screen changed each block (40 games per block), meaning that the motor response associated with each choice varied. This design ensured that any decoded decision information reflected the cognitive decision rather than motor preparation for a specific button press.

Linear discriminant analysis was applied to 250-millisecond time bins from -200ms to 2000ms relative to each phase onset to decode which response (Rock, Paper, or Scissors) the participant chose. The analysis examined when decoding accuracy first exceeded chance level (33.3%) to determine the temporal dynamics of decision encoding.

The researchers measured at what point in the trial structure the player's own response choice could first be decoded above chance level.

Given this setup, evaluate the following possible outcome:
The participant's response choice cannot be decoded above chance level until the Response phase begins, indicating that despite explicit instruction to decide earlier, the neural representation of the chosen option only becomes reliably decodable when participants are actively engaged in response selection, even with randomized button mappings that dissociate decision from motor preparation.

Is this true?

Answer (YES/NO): NO